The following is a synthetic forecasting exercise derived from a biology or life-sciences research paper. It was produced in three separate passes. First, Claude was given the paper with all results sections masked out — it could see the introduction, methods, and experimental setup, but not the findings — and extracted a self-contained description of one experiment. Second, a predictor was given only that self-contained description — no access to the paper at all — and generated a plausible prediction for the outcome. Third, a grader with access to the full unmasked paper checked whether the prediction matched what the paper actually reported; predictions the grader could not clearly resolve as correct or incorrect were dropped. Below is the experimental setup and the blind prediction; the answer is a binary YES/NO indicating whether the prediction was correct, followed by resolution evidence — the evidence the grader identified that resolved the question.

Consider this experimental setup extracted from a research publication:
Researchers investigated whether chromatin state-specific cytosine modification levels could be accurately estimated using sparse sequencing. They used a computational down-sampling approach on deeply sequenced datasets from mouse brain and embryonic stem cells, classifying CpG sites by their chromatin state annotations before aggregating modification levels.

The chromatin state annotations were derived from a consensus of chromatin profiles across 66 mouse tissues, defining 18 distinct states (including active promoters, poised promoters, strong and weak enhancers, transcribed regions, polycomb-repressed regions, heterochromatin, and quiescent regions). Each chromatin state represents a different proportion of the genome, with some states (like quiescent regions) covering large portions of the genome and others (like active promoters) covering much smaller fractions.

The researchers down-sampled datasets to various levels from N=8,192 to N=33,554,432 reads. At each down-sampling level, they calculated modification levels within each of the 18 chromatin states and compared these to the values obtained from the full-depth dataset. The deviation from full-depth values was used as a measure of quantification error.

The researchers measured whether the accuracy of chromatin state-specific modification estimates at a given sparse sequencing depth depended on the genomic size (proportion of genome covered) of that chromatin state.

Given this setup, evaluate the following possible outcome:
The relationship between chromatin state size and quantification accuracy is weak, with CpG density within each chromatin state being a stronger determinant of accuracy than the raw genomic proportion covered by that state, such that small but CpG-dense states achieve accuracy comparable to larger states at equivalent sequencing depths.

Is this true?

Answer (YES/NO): NO